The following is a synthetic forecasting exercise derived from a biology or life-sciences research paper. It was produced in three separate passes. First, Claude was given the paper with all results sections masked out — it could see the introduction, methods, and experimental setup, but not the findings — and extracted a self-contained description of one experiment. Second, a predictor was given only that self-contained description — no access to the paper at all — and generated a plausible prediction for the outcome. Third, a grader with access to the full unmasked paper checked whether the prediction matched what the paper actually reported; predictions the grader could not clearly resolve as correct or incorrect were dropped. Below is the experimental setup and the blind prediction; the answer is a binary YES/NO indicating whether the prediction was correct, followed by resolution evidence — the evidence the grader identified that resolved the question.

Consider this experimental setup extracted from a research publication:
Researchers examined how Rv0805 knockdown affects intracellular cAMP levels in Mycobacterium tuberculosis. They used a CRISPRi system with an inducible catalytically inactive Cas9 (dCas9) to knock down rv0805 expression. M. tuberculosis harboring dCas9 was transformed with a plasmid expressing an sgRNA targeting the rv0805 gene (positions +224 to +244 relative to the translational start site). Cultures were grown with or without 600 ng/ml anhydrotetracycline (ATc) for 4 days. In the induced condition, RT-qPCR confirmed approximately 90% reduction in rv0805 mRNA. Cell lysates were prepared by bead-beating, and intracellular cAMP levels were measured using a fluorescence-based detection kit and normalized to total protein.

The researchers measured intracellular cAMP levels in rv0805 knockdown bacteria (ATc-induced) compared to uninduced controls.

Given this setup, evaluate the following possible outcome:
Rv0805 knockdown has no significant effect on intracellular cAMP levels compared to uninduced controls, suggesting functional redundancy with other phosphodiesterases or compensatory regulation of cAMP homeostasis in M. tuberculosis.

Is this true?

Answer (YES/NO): NO